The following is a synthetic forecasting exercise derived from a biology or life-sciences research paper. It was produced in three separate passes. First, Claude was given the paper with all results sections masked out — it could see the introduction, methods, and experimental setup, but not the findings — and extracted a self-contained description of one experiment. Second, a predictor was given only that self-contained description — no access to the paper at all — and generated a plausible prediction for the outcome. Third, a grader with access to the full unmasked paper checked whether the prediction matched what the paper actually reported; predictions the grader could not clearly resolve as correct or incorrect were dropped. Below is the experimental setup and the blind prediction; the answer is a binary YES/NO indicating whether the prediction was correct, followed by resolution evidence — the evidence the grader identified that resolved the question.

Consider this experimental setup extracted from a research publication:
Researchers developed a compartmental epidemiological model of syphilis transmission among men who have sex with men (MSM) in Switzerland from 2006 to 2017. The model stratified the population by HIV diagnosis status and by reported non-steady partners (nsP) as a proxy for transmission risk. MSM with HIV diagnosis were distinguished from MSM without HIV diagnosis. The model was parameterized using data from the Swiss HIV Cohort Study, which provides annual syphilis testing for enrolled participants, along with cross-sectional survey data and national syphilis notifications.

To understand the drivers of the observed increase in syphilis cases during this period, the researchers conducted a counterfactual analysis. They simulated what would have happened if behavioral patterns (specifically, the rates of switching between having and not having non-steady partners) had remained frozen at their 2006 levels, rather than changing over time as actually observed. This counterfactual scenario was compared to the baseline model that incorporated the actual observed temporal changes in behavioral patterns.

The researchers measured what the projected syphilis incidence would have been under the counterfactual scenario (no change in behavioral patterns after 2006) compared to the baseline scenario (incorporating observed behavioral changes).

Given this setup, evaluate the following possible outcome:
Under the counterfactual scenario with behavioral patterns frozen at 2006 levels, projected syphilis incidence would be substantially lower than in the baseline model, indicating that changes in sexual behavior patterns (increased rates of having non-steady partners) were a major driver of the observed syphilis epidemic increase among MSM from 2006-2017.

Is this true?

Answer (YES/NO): NO